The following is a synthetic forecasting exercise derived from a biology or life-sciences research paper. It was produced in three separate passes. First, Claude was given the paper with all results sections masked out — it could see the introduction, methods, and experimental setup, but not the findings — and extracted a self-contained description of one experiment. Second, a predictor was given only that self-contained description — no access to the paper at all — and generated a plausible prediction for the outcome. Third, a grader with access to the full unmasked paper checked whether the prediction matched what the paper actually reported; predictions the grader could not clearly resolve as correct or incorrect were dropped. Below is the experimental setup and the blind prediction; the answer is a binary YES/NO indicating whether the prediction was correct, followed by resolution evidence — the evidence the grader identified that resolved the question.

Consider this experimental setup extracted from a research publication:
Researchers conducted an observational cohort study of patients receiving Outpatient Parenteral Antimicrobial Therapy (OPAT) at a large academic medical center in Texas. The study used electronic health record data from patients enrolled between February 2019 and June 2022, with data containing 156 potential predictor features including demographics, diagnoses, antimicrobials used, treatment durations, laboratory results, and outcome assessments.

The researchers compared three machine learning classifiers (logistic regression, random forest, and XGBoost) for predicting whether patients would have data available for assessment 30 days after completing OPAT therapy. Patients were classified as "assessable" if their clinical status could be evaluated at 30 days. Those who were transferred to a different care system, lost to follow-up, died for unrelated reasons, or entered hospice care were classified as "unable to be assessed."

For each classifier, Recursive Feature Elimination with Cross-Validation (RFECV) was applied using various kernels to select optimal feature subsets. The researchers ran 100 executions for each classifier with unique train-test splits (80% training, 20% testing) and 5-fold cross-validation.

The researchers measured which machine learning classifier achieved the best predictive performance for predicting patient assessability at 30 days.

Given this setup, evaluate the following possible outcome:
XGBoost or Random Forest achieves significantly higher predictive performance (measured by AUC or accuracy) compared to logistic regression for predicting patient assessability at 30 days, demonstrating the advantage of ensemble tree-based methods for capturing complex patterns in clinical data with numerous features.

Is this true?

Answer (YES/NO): NO